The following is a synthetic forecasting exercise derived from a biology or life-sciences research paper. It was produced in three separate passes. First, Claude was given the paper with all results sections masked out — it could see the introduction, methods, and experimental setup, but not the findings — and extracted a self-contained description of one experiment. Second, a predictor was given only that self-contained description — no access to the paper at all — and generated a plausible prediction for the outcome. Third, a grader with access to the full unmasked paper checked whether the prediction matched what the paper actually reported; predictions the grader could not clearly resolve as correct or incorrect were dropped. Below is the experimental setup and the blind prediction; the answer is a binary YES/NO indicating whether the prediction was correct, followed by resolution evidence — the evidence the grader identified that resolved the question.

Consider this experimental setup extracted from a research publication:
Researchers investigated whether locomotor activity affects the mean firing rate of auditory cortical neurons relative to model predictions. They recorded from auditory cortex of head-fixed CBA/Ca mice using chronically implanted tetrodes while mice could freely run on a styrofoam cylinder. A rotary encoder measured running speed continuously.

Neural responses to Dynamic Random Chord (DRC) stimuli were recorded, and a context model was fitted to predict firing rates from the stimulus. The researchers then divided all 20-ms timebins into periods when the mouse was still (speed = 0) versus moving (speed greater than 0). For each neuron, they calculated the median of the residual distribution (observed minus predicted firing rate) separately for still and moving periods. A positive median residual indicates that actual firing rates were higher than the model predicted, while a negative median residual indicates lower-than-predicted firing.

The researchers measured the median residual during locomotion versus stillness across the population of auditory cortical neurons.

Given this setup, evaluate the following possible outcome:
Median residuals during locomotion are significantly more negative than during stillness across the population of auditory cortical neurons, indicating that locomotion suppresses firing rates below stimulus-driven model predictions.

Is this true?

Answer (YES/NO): YES